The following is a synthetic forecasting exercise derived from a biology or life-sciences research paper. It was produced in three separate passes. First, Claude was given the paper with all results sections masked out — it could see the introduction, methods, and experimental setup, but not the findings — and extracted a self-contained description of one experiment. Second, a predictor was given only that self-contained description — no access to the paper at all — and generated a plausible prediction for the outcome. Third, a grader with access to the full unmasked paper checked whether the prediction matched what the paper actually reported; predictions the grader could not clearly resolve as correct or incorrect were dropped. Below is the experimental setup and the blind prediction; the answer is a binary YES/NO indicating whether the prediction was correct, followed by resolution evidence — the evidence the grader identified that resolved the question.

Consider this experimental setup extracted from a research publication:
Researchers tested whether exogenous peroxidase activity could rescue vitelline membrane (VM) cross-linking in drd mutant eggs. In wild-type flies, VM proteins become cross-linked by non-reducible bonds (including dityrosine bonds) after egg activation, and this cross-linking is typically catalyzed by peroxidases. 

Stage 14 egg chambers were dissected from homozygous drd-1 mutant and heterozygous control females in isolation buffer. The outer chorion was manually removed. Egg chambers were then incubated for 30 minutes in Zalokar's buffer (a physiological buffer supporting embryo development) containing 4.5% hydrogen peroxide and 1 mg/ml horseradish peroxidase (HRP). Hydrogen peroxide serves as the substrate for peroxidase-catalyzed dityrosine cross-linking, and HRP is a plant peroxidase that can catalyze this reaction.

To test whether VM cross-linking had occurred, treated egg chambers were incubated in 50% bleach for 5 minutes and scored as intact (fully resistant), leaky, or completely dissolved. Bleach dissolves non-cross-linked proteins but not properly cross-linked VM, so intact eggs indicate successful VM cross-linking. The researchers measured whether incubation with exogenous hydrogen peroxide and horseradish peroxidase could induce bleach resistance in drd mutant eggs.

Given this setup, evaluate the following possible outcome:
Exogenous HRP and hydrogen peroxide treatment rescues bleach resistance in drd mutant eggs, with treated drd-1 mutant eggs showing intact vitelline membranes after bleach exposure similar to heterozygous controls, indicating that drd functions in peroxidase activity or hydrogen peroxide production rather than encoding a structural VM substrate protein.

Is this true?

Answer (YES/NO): NO